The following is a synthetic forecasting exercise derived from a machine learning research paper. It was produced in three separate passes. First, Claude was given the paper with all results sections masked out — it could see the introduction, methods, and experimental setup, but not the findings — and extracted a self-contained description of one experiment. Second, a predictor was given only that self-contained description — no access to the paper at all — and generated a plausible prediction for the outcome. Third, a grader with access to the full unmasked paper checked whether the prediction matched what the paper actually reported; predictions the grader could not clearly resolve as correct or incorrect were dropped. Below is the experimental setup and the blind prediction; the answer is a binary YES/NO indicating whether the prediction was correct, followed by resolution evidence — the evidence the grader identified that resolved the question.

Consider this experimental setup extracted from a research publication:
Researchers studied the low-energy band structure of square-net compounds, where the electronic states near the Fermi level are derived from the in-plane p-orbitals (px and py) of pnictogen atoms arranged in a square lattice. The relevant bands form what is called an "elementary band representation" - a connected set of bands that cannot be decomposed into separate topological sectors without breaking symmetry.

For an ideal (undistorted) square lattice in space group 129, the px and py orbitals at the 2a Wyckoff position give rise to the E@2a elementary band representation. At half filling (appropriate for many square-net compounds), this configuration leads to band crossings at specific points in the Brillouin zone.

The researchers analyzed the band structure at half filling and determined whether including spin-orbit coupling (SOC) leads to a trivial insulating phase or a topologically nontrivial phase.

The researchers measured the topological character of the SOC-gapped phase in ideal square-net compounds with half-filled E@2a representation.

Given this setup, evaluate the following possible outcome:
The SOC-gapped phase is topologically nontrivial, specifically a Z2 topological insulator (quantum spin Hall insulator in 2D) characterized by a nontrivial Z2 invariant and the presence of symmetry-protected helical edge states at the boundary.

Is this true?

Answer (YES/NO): YES